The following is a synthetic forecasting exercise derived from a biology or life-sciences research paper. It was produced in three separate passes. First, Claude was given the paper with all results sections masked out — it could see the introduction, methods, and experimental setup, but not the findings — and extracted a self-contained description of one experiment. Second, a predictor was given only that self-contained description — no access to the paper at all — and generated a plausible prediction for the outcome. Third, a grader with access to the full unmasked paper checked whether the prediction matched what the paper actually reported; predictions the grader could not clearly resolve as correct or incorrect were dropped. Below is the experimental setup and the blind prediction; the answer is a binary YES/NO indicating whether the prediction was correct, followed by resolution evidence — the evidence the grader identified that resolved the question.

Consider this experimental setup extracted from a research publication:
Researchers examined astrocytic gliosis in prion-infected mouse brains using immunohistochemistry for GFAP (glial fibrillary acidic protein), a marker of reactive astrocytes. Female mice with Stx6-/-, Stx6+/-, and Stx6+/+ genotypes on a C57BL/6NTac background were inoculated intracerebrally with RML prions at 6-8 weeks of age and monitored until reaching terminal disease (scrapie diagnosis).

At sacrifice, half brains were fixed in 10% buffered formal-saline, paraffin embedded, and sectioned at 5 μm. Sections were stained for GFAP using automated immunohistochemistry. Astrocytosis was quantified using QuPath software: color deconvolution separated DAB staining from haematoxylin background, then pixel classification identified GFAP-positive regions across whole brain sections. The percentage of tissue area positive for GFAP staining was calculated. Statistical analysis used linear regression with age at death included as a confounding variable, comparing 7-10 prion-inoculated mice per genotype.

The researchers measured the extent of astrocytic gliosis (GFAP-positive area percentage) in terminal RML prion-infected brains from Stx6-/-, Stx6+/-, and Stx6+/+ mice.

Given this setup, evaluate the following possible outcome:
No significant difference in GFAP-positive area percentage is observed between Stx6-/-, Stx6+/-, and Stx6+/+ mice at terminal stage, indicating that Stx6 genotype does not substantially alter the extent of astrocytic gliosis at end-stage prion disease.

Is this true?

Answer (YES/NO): YES